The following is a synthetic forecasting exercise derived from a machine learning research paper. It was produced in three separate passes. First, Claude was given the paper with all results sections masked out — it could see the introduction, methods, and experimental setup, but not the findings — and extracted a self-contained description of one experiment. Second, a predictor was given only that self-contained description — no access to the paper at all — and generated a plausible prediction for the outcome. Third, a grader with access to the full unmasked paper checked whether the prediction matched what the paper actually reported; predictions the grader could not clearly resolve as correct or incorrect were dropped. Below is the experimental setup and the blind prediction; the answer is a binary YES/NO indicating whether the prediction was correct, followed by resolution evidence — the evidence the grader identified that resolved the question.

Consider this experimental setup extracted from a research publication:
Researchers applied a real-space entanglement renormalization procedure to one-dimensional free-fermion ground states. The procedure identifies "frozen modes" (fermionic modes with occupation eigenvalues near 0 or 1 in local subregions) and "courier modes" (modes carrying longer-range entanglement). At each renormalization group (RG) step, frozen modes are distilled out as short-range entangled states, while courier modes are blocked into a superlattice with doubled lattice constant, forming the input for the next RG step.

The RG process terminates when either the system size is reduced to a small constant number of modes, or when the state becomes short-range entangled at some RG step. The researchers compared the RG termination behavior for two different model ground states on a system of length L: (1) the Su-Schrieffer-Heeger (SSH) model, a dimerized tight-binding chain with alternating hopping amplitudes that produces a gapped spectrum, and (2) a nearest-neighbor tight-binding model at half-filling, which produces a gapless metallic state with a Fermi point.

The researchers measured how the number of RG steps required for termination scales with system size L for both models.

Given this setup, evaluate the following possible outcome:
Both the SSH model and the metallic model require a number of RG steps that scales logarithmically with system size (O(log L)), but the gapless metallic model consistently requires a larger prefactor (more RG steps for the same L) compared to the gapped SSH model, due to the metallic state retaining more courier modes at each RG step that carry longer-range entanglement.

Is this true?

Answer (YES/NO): NO